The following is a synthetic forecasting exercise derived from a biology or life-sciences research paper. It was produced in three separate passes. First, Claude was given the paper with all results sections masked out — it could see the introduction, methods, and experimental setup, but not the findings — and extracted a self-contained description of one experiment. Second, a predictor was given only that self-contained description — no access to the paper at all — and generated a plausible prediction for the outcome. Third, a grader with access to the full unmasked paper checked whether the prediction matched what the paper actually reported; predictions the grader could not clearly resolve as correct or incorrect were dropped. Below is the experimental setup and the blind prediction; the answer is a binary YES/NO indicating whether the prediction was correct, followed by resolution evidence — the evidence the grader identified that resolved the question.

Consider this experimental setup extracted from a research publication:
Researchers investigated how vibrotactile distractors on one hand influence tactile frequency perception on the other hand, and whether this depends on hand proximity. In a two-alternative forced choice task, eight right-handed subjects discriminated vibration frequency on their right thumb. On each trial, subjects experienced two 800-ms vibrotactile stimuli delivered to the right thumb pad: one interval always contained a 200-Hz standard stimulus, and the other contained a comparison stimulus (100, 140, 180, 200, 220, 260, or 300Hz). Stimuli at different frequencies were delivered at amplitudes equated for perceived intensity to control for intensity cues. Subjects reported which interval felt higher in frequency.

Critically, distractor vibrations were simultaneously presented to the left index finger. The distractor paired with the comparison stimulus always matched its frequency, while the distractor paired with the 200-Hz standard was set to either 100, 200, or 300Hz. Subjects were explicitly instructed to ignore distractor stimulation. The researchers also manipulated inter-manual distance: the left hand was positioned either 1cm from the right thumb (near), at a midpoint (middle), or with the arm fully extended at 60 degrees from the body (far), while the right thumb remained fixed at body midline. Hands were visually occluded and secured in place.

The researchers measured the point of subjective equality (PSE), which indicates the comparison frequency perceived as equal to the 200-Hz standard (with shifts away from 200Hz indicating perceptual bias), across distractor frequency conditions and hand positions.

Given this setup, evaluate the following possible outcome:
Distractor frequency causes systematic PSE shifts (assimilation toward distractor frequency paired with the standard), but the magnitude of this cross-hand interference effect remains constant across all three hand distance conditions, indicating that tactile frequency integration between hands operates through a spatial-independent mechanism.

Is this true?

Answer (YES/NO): NO